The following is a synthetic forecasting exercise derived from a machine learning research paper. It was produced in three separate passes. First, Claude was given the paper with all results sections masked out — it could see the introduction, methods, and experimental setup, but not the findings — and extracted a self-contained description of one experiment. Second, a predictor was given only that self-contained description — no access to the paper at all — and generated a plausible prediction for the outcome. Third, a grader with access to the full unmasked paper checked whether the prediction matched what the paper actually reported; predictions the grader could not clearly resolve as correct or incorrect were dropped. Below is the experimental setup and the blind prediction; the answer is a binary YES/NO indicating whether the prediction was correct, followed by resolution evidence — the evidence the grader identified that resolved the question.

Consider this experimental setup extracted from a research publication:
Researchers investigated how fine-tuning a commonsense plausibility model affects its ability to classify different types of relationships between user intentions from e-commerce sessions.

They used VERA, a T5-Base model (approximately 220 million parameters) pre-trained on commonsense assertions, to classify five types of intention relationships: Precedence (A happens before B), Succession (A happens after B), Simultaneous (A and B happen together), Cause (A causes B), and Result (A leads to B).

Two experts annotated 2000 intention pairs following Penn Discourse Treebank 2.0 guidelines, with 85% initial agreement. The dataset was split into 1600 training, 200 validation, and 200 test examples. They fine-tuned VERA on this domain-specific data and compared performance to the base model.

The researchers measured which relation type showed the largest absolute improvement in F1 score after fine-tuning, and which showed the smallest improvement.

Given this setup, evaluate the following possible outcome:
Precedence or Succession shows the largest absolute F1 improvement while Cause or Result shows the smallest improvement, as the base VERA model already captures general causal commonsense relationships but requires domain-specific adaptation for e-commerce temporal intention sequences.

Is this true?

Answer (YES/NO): YES